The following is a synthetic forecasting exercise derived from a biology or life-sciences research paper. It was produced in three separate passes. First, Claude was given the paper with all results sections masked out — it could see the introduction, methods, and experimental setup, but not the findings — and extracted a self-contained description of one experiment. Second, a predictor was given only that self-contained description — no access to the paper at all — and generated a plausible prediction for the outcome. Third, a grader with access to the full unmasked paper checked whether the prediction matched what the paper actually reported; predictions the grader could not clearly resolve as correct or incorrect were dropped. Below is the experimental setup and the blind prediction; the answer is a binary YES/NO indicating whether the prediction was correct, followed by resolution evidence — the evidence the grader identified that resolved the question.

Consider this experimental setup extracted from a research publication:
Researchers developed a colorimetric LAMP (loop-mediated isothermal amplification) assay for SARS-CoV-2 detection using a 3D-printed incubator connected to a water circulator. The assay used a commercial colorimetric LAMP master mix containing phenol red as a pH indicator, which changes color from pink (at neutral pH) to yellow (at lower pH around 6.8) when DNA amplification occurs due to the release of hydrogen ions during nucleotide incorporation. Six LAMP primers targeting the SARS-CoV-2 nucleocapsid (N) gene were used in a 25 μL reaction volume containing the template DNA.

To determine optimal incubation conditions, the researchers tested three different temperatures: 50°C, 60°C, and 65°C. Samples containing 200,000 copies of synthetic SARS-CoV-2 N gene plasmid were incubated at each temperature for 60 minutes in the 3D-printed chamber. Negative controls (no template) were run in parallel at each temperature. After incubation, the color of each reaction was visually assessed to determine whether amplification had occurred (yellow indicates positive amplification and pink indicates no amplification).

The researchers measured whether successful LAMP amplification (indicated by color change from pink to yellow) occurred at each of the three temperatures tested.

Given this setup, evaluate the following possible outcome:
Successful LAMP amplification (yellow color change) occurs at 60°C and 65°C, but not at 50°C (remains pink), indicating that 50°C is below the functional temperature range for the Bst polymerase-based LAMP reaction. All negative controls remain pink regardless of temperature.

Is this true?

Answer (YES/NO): YES